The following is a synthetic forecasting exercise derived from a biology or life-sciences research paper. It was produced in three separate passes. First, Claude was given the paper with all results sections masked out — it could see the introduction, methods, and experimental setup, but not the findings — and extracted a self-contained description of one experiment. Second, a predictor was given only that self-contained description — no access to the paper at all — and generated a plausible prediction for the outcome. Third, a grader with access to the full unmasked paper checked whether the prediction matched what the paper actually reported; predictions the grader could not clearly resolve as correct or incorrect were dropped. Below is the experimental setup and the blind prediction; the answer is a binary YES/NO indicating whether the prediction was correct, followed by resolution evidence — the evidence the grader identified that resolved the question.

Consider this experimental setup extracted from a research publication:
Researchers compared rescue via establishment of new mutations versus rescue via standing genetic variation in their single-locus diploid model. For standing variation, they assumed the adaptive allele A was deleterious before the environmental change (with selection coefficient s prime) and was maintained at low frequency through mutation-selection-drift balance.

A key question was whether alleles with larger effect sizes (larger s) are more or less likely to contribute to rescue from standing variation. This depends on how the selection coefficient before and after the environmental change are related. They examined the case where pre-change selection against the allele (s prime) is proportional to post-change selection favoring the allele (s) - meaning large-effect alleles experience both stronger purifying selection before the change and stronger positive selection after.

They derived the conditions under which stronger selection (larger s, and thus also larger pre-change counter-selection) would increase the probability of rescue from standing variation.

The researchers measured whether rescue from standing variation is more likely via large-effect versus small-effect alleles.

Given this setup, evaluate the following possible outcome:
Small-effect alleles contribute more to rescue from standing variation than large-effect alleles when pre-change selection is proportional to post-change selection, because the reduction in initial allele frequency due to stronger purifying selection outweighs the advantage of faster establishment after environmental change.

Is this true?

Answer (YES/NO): NO